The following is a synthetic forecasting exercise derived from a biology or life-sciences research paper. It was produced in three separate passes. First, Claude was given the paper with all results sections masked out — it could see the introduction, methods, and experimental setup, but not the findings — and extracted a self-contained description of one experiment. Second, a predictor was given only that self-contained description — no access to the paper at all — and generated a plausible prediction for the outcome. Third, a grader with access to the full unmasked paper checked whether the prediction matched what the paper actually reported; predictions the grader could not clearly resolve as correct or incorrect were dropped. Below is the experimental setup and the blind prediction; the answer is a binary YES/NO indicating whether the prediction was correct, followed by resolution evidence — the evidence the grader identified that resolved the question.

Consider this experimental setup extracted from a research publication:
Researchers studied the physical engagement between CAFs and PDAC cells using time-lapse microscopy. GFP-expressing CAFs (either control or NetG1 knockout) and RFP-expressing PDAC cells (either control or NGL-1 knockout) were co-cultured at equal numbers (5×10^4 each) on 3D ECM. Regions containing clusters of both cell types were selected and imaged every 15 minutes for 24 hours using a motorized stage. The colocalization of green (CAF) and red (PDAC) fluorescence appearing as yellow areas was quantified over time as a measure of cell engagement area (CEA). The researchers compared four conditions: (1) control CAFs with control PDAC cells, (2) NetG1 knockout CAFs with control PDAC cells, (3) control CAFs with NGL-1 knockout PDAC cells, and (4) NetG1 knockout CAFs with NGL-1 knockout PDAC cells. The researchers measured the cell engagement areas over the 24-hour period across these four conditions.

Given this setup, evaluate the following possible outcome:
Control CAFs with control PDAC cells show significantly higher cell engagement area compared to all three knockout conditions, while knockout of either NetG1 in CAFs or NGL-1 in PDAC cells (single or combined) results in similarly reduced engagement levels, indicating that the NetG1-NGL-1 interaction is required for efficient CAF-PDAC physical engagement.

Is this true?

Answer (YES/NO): NO